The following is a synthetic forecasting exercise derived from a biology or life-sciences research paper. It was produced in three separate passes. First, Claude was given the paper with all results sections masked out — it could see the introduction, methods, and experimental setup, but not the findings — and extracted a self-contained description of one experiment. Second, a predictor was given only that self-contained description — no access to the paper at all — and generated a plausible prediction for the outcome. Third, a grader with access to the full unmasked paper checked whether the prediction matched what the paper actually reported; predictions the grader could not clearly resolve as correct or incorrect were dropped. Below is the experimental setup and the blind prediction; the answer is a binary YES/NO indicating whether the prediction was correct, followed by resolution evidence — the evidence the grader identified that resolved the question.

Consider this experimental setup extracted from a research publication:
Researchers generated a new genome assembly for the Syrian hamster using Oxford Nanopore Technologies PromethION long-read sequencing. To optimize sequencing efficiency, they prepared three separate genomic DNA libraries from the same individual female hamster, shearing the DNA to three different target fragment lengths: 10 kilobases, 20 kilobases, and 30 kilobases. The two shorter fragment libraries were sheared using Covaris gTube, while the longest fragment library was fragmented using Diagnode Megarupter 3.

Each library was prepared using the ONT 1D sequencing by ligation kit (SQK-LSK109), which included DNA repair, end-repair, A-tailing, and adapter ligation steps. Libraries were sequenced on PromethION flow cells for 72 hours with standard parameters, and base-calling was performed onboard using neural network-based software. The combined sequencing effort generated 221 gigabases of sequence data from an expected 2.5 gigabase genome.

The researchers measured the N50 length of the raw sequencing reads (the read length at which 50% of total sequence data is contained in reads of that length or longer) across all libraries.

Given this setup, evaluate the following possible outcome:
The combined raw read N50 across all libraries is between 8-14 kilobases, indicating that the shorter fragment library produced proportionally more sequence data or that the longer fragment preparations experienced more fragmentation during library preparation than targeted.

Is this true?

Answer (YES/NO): NO